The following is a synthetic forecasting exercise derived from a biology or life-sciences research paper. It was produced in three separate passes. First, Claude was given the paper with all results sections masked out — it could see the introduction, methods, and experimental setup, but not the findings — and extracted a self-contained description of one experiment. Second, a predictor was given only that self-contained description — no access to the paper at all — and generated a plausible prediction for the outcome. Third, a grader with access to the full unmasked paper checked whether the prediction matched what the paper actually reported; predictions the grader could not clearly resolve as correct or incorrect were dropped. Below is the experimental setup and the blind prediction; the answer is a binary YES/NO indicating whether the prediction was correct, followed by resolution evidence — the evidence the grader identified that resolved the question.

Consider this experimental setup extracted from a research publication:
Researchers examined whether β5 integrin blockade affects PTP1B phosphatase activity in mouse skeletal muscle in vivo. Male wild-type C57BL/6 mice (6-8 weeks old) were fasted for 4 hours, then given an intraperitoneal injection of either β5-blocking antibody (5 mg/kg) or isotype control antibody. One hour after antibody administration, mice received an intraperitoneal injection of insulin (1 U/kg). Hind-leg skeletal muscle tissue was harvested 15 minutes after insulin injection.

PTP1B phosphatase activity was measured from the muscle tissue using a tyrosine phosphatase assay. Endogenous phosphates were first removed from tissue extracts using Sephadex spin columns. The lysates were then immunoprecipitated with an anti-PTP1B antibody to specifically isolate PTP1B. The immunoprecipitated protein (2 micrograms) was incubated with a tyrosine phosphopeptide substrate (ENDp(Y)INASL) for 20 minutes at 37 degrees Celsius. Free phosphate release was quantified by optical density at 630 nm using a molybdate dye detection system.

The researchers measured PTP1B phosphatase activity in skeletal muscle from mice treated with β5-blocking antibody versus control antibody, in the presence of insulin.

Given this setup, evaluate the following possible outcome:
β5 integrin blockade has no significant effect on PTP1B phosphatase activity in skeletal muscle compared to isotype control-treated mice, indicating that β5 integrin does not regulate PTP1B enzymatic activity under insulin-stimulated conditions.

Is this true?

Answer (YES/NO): YES